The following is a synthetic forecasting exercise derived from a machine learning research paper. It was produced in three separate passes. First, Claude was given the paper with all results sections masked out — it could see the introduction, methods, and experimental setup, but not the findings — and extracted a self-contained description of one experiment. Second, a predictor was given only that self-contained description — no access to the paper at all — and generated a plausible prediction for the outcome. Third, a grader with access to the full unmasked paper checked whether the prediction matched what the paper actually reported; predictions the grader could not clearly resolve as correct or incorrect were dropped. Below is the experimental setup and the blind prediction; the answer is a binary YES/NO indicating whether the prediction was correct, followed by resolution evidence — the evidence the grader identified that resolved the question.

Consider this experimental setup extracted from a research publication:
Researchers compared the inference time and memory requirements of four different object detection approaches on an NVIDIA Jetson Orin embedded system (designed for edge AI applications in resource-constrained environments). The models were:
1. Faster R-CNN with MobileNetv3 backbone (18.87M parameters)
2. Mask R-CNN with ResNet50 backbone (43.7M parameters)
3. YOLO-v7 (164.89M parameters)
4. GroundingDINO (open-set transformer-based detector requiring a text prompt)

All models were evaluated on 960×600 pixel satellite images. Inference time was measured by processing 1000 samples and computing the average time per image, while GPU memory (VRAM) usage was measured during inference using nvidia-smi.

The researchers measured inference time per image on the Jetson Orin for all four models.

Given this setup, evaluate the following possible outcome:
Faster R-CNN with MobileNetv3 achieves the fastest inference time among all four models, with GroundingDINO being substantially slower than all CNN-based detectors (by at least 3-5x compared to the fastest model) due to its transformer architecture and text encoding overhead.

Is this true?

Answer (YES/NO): YES